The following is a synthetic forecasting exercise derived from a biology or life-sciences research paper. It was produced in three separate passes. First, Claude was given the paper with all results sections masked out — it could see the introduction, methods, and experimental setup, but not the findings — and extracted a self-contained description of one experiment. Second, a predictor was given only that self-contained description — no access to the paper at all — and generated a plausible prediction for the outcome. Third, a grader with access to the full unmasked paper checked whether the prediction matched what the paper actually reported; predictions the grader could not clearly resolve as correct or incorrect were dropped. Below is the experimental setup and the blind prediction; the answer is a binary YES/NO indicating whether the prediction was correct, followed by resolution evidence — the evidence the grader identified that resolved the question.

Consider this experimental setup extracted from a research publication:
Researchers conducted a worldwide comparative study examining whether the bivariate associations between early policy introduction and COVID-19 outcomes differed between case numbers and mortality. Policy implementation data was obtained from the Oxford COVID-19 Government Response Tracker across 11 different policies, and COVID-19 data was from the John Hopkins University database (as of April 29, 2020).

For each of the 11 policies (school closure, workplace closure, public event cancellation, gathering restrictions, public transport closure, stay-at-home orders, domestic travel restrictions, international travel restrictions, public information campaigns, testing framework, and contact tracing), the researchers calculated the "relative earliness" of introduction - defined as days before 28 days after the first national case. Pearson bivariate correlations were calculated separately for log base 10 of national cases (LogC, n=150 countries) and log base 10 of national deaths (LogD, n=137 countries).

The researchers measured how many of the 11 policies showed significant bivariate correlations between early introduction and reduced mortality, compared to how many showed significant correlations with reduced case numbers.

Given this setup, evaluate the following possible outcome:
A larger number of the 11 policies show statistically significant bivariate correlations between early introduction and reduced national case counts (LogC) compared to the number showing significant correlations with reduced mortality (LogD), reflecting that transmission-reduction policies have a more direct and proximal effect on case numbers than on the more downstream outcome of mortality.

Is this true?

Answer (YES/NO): NO